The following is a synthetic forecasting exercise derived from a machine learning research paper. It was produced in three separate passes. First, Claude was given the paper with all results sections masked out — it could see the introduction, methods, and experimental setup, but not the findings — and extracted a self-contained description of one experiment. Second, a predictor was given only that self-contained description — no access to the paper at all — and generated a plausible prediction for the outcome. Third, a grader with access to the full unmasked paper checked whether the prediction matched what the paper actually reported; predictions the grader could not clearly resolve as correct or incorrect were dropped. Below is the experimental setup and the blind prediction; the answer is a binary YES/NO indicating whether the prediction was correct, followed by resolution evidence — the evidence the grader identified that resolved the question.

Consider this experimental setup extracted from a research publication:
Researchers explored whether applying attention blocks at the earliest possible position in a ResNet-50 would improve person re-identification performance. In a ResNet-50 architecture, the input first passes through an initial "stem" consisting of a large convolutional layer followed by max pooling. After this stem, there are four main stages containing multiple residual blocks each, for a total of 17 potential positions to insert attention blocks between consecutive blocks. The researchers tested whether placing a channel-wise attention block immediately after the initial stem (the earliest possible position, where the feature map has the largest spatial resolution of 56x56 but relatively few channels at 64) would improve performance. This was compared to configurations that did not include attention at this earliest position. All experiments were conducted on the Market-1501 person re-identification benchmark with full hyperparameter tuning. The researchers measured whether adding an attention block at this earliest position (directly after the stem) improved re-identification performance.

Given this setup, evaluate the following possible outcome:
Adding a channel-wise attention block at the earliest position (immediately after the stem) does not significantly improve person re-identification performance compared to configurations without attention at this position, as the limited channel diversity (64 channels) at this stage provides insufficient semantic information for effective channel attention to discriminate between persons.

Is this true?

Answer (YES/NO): YES